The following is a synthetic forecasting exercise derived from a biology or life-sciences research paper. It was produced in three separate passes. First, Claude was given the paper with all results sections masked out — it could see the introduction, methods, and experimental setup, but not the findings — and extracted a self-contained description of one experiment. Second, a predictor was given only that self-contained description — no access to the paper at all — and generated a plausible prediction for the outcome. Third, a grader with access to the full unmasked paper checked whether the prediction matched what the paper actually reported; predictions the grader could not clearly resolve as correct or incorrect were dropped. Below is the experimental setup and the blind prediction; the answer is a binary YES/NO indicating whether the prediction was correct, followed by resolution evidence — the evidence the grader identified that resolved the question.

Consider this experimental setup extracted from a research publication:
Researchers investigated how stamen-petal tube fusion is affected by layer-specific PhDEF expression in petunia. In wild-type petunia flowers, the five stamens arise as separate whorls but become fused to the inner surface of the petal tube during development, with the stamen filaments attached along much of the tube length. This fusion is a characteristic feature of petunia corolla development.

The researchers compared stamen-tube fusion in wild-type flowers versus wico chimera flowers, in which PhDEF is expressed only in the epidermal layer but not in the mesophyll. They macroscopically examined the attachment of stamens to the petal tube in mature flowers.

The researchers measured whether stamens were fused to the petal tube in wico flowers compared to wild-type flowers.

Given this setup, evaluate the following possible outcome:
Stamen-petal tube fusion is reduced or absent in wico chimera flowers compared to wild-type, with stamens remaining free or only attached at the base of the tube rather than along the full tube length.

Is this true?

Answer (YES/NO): YES